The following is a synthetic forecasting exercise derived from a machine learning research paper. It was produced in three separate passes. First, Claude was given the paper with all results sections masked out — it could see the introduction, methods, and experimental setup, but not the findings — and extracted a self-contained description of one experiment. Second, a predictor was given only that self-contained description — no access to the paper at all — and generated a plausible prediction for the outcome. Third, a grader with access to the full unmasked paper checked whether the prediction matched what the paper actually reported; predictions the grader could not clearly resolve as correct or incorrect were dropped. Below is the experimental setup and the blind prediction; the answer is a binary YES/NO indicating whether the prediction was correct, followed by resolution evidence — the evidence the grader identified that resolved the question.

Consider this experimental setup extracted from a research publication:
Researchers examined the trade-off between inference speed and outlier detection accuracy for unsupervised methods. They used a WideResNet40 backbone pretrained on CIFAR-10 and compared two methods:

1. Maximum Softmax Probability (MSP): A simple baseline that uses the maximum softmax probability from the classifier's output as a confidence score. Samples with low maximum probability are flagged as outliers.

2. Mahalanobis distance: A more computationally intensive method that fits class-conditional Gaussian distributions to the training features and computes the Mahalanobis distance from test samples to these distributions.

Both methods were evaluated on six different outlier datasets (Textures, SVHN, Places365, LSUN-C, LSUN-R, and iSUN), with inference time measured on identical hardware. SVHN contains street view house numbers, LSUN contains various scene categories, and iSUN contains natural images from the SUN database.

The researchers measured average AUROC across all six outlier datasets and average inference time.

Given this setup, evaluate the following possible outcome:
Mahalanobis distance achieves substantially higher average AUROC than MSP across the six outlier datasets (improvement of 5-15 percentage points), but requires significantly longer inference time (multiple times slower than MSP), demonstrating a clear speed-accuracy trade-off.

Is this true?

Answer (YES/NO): NO